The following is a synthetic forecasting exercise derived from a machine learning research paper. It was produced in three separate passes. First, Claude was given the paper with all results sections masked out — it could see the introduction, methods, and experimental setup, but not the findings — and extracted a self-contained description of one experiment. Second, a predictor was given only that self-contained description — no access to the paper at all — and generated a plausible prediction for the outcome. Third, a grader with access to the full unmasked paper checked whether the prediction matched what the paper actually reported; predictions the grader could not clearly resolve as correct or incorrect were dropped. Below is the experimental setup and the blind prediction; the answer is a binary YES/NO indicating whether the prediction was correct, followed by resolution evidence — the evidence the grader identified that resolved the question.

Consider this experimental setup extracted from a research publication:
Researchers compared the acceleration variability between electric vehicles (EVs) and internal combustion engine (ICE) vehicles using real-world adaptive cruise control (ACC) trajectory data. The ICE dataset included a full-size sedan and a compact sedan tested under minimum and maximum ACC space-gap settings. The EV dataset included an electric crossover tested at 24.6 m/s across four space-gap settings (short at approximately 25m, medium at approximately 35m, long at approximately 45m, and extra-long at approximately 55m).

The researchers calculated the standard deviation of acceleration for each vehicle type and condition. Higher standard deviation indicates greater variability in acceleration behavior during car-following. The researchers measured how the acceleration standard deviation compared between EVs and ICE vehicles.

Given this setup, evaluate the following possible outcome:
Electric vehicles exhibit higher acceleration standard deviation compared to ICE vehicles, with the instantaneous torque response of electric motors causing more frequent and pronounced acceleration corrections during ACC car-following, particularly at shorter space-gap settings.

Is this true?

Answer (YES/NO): YES